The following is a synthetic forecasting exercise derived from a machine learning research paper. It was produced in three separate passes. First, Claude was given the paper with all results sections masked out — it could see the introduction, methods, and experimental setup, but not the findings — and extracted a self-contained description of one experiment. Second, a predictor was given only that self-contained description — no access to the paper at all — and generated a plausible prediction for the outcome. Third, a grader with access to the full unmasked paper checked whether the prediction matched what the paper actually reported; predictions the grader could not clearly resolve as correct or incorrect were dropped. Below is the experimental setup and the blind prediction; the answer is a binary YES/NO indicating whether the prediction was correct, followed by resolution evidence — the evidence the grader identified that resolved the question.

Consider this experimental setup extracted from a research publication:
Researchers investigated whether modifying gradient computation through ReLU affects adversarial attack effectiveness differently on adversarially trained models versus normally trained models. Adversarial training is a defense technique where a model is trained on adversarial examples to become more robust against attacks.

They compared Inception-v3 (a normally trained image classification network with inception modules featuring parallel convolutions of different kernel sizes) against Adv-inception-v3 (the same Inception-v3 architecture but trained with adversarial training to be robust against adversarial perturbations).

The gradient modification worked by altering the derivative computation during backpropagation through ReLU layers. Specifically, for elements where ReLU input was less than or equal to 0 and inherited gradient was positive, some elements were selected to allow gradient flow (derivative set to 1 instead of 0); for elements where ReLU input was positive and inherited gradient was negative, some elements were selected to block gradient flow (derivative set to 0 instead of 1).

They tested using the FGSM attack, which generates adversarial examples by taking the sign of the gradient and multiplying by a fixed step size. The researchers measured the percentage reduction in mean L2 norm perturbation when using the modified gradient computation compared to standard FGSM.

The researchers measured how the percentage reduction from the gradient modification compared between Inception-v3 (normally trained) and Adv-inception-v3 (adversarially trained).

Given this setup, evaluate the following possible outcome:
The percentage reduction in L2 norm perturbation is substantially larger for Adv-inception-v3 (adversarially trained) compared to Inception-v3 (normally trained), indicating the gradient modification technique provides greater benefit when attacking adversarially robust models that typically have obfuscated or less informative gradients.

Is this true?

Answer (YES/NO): NO